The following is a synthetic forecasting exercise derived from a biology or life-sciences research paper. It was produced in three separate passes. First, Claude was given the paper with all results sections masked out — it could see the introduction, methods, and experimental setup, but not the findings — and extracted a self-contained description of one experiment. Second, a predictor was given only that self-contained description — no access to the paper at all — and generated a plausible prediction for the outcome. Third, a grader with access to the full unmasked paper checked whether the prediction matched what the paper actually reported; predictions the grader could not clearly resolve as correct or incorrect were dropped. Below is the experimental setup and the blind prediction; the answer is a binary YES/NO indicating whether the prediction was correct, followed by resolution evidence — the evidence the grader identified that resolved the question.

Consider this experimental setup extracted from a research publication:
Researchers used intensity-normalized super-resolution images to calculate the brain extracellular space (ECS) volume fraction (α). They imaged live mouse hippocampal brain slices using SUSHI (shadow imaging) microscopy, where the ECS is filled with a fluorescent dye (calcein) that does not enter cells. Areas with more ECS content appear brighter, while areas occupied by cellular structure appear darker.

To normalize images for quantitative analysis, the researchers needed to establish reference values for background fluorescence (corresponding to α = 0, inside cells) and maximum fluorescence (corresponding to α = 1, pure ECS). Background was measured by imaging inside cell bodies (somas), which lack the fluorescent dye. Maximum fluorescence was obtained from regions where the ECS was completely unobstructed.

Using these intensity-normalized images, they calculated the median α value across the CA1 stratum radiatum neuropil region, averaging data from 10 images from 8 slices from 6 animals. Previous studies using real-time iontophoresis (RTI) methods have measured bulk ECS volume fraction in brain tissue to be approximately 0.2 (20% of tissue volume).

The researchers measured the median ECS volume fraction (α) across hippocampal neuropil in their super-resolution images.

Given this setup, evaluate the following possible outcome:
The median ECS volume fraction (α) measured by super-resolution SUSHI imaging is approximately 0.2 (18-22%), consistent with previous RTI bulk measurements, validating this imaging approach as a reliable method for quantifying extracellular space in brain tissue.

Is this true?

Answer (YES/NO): NO